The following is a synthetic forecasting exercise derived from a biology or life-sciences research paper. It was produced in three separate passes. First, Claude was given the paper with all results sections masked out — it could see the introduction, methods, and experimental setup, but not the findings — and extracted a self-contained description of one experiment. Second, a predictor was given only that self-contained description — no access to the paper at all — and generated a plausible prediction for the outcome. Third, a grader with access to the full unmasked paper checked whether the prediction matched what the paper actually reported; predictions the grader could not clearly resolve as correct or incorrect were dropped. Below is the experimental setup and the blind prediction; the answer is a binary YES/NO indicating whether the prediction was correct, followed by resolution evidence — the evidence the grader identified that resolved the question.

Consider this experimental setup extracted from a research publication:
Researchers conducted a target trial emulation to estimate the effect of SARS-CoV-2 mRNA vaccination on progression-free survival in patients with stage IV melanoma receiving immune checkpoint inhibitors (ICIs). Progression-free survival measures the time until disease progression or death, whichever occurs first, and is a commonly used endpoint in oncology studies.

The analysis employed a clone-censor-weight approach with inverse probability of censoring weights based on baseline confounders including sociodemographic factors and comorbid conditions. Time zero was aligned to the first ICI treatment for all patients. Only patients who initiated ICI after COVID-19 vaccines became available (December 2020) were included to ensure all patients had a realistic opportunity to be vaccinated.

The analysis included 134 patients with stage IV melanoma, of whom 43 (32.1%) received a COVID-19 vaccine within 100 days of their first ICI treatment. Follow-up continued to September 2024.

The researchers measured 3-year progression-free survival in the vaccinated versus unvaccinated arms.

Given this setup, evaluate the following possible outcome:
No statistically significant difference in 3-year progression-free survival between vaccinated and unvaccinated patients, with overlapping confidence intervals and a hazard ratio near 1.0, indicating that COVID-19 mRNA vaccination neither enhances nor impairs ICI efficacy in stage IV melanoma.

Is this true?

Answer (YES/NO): YES